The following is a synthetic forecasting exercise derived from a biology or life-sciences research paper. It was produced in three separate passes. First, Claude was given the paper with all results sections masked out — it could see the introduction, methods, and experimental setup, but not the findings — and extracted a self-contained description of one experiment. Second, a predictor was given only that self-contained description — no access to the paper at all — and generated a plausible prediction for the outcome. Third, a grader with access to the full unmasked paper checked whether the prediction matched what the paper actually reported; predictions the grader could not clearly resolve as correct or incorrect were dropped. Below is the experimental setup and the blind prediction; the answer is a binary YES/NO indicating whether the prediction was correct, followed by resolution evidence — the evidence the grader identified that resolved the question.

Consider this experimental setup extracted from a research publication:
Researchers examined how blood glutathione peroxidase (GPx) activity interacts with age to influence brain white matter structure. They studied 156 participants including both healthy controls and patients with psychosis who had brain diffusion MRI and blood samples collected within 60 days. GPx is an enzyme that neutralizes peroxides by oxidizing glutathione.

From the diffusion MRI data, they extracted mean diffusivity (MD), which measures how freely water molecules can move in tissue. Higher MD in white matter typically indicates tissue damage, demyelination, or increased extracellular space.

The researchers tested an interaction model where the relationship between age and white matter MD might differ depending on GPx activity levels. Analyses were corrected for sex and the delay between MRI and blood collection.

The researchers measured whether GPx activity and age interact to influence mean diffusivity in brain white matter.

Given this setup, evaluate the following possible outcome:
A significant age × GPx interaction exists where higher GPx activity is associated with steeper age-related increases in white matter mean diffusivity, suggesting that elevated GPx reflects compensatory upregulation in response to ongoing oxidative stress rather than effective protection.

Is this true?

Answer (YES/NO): NO